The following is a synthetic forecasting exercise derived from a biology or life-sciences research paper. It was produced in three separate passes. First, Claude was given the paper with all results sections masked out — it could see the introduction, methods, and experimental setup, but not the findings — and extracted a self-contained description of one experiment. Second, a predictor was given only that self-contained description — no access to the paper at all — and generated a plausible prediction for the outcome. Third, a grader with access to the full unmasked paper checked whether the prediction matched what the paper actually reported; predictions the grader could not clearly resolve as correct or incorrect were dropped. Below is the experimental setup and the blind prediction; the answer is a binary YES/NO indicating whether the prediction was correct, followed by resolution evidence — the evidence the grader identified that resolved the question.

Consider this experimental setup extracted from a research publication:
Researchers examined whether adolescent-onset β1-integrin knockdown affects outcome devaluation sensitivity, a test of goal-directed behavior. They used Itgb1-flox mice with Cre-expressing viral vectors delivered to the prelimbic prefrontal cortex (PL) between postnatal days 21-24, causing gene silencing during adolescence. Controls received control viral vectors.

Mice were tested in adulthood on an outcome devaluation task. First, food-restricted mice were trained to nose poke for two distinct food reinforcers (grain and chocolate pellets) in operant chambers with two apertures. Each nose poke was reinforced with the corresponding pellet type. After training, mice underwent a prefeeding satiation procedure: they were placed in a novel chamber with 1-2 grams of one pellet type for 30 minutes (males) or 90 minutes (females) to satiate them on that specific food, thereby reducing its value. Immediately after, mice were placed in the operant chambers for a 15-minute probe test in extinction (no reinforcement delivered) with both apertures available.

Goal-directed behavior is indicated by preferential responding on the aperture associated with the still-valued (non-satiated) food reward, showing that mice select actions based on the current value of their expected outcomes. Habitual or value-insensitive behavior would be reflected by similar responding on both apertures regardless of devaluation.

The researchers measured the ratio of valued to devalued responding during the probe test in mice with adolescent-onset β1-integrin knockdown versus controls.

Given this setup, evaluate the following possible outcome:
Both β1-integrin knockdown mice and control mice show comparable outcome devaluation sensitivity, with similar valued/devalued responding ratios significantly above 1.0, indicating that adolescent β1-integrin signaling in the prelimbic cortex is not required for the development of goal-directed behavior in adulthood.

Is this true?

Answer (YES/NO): NO